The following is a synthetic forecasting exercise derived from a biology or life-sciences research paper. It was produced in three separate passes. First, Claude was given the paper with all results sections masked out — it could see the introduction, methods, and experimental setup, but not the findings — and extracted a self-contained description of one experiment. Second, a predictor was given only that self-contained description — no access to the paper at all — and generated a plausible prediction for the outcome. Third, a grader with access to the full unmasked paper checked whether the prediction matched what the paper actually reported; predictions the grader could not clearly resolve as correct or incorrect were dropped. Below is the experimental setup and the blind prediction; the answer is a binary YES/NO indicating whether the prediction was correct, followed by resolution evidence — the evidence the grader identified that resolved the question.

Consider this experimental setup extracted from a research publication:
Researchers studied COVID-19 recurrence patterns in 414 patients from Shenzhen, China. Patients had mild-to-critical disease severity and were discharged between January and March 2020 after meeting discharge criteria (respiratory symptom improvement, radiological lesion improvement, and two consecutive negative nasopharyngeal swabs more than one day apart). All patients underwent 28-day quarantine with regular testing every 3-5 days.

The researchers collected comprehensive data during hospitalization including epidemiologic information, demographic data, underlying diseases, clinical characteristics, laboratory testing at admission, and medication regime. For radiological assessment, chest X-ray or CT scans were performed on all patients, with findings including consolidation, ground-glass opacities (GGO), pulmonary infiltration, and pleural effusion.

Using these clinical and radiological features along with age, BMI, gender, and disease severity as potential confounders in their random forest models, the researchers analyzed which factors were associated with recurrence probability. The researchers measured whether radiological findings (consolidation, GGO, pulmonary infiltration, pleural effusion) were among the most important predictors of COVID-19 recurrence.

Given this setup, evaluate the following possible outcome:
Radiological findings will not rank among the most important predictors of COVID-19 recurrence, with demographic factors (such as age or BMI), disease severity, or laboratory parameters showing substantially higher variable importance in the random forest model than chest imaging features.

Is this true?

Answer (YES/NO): YES